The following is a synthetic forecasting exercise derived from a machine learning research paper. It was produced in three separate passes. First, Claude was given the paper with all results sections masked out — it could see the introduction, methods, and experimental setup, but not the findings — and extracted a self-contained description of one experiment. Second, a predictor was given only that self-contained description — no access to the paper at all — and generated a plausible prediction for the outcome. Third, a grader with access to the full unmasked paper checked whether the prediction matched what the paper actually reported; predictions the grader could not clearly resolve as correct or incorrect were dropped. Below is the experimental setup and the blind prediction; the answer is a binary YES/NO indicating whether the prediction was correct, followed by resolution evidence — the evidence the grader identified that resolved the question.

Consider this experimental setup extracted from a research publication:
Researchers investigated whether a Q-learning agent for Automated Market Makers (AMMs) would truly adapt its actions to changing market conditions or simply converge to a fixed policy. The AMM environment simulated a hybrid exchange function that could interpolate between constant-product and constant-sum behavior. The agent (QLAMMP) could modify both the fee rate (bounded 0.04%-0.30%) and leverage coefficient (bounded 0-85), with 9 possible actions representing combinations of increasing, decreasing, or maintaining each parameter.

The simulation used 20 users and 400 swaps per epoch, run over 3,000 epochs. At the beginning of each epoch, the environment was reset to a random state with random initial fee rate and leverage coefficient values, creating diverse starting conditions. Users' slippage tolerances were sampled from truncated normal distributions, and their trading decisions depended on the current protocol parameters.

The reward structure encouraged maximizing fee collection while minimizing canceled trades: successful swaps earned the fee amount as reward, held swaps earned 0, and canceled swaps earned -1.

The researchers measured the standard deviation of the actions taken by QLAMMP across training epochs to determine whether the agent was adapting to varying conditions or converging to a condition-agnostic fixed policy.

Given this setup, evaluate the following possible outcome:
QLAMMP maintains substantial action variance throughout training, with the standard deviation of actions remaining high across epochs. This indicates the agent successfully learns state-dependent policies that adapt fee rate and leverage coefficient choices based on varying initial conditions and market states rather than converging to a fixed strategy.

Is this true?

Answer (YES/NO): YES